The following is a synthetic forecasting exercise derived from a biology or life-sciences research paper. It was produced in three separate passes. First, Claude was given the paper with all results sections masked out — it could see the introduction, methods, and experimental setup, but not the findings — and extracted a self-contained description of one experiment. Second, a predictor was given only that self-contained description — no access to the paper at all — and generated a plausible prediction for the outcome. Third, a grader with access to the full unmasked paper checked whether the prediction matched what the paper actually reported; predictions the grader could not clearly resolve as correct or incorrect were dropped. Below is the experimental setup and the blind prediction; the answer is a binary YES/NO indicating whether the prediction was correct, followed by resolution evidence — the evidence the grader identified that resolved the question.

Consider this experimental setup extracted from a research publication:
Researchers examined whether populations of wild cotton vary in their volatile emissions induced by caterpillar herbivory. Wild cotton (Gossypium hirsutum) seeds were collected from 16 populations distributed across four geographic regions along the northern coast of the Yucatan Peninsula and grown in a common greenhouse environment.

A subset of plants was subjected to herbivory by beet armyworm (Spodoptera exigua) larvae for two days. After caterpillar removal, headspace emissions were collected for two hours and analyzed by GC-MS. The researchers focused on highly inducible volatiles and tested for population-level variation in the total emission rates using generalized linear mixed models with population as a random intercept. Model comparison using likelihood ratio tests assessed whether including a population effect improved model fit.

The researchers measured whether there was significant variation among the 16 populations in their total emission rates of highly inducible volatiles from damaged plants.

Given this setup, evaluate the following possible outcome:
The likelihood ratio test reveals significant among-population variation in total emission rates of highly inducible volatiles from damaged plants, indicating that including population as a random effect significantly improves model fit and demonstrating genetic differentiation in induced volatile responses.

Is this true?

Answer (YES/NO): NO